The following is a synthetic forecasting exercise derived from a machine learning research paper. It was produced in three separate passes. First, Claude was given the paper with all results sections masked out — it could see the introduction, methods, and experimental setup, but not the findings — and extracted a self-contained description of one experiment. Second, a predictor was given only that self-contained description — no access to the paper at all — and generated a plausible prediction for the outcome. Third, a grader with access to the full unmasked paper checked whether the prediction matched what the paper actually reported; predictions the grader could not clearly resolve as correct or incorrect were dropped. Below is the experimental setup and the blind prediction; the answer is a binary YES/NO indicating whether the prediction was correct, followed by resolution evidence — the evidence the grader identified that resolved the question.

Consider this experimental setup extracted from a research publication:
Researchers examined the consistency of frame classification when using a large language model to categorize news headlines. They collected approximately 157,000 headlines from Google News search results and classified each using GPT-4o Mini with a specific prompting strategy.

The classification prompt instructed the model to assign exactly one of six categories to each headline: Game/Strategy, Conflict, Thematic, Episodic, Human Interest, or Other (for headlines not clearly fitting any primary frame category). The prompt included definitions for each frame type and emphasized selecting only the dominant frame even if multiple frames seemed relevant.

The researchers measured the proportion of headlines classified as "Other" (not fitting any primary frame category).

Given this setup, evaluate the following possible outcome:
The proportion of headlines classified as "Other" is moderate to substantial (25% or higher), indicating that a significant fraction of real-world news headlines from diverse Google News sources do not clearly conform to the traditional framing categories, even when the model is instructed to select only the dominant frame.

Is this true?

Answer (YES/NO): NO